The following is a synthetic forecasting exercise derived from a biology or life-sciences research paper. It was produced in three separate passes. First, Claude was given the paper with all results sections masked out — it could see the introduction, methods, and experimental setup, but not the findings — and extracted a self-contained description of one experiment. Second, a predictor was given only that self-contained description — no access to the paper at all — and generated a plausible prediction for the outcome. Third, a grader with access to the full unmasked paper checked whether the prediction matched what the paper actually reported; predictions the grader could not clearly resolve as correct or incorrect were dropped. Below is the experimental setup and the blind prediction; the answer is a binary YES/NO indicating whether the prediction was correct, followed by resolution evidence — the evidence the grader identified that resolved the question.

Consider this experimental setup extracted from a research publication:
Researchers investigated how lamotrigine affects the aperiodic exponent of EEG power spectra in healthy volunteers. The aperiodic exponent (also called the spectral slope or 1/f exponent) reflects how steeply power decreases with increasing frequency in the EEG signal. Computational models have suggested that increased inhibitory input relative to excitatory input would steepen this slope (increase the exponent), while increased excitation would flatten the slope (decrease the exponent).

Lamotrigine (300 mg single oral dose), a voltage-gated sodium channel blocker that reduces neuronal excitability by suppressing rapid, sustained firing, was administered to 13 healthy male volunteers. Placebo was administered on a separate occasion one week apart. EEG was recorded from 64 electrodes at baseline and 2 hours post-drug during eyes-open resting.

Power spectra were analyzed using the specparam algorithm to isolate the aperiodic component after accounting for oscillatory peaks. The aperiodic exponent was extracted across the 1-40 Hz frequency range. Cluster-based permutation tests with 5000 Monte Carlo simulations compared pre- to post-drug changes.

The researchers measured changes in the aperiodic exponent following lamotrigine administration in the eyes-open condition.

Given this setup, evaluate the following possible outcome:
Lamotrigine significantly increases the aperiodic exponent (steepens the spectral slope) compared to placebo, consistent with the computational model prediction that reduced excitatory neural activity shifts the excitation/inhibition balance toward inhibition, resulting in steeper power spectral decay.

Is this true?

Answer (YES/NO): NO